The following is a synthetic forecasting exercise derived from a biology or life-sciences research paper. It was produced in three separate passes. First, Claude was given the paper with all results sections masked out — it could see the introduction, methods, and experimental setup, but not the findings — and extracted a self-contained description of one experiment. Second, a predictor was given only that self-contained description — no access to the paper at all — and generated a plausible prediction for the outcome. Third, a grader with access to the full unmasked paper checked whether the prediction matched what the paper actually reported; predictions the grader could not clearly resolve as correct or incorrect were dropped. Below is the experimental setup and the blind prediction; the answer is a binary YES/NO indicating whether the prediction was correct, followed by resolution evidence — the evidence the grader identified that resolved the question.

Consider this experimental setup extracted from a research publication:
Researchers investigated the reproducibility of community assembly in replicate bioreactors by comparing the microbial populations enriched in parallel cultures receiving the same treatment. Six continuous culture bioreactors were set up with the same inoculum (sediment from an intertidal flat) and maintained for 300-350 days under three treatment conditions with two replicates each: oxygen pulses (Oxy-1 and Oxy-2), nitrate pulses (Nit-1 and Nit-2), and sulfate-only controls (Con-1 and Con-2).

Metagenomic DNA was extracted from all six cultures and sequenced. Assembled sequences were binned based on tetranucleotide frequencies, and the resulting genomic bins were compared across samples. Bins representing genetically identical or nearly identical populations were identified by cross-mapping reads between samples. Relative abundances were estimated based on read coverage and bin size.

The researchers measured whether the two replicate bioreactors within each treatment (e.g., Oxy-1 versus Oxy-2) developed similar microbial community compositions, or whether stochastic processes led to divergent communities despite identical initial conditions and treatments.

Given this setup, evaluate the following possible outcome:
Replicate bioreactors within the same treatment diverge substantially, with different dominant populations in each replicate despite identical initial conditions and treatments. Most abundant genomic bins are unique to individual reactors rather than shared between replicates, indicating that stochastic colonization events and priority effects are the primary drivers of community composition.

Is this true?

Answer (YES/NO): NO